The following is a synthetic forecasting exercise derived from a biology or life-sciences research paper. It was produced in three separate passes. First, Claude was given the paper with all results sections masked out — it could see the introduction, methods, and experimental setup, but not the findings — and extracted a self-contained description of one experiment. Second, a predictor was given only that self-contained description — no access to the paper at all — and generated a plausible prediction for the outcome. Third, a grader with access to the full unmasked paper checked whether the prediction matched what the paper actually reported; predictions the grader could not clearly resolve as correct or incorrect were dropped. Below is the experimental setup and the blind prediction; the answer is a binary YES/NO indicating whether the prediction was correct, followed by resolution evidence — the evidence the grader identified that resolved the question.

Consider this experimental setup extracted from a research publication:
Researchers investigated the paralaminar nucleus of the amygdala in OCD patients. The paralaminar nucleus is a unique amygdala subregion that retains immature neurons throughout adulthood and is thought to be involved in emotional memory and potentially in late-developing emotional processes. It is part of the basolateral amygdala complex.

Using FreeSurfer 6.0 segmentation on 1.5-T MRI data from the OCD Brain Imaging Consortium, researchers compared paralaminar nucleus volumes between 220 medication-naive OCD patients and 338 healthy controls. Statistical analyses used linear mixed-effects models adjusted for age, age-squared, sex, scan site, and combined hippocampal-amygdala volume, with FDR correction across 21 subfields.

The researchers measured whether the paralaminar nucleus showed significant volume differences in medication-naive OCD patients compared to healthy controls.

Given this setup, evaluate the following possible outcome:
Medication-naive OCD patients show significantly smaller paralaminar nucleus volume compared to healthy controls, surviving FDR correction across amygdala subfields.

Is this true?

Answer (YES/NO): NO